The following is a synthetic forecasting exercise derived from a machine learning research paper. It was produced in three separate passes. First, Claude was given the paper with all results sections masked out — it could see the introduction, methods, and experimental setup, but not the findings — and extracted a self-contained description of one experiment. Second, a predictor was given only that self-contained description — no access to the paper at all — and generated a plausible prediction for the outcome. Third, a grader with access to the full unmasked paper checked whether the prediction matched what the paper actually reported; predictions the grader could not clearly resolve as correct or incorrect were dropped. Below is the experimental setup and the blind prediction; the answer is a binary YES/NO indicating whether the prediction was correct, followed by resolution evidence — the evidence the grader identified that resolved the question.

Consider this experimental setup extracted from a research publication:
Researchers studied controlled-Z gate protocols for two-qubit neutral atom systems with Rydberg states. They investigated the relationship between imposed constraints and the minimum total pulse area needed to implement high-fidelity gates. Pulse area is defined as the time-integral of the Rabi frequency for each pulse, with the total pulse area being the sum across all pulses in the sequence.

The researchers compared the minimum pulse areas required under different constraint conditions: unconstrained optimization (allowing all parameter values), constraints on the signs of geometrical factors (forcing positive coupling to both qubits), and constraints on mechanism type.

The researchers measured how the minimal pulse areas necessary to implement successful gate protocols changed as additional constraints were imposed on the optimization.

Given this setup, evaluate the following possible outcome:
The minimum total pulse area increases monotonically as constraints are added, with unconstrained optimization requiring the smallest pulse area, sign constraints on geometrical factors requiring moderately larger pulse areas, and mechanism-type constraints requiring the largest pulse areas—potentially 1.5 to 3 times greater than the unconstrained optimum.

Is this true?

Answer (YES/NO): NO